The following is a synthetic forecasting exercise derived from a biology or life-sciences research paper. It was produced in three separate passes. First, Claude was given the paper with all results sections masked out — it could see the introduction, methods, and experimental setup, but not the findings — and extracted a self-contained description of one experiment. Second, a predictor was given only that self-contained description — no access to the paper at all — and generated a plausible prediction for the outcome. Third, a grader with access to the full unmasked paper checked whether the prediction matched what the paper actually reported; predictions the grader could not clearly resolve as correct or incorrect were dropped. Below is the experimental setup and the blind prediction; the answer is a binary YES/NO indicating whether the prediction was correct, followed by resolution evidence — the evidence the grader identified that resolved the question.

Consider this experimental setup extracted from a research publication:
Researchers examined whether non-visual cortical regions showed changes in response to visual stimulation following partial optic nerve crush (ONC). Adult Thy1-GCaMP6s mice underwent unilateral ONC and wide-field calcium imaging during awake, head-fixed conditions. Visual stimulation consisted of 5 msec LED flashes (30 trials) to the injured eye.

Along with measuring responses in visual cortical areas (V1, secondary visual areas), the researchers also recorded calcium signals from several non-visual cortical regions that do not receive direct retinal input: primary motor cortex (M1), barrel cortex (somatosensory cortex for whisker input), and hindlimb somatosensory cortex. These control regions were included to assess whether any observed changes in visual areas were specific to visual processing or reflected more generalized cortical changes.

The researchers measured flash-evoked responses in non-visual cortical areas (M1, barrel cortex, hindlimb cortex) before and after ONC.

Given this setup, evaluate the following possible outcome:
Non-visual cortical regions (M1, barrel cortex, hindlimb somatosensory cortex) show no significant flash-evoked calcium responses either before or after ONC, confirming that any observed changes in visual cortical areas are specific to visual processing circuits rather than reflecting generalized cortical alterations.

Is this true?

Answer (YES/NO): NO